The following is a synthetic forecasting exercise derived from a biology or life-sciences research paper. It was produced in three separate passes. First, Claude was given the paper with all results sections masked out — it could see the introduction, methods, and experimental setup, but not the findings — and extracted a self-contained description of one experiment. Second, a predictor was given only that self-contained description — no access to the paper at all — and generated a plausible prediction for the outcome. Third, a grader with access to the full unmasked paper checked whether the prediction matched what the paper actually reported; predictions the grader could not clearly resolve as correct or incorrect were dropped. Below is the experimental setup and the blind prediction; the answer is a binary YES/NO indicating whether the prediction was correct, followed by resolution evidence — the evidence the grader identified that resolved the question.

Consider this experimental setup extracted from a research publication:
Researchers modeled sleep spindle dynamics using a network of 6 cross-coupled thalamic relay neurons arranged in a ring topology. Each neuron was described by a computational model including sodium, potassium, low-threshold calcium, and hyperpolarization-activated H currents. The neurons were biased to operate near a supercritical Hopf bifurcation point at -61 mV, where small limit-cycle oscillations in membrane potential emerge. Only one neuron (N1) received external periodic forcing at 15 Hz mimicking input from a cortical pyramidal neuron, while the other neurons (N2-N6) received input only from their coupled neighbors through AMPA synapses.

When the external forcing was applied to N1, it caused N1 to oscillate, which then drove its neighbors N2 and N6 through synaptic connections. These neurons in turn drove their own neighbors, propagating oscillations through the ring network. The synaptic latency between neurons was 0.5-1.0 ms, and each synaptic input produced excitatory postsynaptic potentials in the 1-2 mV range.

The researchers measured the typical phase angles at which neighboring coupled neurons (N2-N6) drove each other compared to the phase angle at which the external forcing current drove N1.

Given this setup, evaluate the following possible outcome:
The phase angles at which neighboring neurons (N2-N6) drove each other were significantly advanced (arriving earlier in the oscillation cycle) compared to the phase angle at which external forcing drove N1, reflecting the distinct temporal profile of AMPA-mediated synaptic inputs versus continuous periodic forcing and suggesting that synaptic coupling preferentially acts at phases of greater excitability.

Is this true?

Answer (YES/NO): NO